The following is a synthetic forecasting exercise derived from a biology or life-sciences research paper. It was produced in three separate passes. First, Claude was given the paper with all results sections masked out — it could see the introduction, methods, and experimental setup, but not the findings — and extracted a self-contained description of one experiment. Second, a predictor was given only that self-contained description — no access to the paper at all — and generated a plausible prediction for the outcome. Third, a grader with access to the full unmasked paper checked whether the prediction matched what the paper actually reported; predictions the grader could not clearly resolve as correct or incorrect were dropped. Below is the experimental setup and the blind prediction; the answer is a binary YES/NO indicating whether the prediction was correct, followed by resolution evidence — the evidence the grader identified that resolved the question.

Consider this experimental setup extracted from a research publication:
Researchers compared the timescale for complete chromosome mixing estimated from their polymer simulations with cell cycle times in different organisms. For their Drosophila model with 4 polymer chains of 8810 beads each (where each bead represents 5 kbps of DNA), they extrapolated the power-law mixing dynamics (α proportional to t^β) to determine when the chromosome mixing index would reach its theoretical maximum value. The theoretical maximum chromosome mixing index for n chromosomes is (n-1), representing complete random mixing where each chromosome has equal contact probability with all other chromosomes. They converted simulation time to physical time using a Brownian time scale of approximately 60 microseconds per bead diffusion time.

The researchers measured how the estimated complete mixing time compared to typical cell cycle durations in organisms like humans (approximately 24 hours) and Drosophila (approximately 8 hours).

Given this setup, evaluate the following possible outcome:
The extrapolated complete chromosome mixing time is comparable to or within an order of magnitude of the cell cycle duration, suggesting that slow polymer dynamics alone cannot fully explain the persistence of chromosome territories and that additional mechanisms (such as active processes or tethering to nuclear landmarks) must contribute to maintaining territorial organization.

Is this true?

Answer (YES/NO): NO